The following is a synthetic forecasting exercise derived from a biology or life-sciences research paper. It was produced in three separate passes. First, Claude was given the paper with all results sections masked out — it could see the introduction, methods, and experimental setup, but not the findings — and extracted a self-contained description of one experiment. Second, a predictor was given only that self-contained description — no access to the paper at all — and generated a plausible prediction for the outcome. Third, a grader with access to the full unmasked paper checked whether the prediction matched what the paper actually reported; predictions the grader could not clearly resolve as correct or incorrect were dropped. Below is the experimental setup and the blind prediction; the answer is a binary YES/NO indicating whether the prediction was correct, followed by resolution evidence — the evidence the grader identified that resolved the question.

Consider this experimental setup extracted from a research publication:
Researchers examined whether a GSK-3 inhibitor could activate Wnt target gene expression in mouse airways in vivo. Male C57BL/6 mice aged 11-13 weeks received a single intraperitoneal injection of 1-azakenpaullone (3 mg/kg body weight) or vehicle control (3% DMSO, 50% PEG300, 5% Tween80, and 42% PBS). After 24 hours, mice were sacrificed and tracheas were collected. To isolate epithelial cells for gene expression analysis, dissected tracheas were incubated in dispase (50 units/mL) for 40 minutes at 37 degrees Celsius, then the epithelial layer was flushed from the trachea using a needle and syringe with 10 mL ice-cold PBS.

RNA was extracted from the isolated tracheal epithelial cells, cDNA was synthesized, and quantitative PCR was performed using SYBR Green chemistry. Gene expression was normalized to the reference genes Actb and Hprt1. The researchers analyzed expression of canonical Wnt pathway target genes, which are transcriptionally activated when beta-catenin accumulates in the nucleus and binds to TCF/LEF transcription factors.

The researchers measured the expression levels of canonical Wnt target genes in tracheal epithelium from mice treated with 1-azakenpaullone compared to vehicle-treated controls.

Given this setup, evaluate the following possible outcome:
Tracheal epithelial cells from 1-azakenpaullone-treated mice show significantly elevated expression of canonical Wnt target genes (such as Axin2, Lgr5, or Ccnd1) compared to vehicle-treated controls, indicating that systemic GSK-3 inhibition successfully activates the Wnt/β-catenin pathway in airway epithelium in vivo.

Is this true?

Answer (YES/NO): NO